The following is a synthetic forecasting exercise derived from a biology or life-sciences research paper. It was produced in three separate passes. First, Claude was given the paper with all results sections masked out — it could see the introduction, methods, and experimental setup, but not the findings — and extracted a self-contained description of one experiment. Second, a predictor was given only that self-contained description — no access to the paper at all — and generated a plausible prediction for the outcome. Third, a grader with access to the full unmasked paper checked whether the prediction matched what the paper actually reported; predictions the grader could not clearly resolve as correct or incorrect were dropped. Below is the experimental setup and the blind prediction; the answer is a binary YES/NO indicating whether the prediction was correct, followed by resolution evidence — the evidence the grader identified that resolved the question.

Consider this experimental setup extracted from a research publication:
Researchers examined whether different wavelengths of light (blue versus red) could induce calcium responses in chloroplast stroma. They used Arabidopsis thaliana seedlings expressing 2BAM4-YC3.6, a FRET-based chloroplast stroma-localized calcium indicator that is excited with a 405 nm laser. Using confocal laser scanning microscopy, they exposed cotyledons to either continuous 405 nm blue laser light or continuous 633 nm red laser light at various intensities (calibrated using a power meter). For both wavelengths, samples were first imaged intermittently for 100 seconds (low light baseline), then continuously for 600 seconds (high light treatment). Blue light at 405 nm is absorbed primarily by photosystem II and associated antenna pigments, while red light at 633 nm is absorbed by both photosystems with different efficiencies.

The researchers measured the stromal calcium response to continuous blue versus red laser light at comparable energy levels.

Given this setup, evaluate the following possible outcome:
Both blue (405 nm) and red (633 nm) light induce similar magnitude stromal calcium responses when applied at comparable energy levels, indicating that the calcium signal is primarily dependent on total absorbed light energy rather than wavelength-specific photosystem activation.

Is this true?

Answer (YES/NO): NO